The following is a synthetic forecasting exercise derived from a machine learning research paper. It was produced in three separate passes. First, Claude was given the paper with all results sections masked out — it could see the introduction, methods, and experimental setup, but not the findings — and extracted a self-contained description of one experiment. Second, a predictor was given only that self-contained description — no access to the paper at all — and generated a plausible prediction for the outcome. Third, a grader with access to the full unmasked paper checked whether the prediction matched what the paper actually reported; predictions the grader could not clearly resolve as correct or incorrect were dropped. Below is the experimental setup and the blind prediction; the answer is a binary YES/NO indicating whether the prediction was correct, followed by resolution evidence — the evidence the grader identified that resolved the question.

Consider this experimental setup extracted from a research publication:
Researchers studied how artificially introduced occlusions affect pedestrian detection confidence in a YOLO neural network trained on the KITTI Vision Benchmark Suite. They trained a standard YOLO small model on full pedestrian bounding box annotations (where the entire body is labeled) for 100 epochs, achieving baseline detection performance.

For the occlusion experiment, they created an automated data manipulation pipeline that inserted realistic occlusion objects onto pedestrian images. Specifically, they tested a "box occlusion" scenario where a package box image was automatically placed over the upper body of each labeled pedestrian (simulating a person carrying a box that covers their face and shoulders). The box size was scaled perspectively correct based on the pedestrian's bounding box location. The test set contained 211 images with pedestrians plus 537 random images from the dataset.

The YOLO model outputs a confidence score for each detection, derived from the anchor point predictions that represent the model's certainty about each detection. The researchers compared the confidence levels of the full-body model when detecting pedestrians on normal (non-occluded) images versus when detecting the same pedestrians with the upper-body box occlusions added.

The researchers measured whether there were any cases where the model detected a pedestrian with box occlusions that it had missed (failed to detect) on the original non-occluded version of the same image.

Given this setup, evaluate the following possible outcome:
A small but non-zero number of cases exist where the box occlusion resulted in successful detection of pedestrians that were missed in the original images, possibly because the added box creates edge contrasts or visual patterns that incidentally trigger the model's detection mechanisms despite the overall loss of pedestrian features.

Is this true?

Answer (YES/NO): YES